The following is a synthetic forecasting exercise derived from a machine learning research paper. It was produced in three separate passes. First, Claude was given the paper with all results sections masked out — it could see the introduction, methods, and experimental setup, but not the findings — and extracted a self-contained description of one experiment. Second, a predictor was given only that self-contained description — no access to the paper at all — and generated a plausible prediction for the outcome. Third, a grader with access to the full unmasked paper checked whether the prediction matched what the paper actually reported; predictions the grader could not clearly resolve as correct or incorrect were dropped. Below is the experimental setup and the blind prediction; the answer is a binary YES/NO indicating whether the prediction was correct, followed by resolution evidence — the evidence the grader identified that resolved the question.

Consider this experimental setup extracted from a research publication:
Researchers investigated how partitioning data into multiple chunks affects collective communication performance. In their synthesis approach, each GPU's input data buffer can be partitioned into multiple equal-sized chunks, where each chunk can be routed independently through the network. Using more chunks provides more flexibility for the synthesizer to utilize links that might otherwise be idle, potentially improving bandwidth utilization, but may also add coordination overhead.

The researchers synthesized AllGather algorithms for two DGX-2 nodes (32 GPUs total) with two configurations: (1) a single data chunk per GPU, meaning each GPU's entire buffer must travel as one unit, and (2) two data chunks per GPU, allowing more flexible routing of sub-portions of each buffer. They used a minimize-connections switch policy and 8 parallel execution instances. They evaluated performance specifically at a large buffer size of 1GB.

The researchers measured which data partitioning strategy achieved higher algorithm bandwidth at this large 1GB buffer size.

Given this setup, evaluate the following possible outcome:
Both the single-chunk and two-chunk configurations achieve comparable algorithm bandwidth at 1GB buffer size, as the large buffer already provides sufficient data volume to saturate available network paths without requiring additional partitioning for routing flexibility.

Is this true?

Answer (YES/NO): NO